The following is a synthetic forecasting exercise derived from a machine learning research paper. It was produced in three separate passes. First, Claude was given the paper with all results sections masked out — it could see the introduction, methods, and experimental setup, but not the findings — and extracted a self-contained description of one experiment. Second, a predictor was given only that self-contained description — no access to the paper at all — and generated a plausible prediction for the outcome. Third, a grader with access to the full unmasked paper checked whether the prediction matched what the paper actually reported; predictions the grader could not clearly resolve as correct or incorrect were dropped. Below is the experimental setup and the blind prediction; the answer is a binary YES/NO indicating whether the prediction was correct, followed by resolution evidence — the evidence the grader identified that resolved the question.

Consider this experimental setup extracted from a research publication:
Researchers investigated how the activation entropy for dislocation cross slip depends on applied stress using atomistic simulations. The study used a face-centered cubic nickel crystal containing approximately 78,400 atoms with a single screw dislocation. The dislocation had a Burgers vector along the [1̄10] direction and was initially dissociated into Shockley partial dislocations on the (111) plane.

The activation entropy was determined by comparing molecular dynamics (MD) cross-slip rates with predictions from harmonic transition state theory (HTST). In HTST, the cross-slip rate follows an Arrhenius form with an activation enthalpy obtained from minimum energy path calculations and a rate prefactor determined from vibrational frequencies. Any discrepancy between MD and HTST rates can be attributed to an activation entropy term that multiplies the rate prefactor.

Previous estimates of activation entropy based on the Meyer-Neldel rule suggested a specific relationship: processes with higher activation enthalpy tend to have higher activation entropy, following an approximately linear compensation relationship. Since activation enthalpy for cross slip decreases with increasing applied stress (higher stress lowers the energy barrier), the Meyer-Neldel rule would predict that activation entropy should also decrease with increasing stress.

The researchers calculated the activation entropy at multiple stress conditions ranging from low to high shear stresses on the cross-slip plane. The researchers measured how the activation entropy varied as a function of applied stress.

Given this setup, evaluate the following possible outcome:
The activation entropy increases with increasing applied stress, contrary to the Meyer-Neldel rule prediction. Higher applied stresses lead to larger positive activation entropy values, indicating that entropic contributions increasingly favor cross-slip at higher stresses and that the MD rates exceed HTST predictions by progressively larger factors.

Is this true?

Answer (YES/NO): YES